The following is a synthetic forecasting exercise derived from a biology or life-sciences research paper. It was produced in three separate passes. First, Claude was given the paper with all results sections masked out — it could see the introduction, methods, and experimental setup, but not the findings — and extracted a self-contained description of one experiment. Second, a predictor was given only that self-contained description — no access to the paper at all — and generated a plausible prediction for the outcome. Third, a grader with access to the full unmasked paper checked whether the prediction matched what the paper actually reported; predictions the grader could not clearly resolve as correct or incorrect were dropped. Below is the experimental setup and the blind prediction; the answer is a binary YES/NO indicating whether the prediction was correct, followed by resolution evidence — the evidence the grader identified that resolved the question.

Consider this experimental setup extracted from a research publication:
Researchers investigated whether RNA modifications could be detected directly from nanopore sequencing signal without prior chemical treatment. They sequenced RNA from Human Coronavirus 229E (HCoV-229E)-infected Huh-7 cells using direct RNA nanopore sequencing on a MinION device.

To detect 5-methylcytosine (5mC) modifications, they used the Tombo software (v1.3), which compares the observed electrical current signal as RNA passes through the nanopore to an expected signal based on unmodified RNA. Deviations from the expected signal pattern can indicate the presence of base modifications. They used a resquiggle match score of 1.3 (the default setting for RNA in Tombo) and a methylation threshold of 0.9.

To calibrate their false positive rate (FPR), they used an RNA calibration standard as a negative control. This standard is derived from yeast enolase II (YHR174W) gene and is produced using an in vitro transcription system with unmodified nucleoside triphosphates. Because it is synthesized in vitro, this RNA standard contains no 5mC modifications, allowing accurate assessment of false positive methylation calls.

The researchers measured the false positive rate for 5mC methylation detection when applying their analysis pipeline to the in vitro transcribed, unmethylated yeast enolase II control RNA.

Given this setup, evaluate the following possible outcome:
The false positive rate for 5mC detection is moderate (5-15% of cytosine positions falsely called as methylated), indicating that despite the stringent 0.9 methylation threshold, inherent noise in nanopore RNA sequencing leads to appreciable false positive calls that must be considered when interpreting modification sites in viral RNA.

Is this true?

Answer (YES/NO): NO